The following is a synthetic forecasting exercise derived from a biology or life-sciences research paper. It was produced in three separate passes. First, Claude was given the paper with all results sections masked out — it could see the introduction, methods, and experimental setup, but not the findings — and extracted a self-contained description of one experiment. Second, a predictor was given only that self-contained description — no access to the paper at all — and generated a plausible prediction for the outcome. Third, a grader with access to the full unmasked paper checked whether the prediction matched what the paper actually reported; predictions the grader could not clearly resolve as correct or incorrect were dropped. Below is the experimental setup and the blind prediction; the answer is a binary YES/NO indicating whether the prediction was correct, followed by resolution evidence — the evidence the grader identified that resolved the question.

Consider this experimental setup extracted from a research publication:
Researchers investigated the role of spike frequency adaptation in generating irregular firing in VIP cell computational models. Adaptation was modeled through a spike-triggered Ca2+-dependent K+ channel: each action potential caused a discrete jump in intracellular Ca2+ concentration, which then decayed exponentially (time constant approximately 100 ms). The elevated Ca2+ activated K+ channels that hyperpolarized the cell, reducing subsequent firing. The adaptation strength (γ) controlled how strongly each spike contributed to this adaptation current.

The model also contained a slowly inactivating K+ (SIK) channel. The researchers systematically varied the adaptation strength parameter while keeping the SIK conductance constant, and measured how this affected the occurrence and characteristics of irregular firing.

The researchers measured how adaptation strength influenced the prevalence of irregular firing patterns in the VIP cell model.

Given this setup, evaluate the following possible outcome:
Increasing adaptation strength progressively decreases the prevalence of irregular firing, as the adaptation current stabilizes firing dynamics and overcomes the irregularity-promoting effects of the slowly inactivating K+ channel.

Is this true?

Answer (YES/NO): NO